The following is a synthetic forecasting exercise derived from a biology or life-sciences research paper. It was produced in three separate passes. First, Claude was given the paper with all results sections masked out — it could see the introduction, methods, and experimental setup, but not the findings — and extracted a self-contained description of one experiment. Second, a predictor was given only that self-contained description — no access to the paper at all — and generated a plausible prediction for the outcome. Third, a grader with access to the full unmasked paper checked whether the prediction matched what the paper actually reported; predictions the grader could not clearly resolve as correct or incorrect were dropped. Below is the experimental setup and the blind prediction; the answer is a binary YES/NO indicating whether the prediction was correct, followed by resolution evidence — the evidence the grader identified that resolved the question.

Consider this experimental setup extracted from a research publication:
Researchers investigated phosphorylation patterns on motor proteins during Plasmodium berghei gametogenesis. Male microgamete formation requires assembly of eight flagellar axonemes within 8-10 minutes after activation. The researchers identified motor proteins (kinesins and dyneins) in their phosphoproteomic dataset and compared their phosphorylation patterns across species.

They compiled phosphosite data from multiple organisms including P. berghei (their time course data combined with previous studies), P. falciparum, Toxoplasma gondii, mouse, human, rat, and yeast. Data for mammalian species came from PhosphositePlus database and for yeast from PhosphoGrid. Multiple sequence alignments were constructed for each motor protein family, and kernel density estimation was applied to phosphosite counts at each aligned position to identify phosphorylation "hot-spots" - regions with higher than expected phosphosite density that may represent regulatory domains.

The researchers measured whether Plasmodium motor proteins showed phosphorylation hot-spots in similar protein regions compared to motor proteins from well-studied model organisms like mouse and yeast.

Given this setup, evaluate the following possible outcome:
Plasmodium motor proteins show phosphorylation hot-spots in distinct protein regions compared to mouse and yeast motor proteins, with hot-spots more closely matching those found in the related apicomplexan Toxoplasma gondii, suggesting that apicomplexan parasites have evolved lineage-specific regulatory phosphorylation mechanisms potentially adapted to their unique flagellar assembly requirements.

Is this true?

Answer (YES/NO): NO